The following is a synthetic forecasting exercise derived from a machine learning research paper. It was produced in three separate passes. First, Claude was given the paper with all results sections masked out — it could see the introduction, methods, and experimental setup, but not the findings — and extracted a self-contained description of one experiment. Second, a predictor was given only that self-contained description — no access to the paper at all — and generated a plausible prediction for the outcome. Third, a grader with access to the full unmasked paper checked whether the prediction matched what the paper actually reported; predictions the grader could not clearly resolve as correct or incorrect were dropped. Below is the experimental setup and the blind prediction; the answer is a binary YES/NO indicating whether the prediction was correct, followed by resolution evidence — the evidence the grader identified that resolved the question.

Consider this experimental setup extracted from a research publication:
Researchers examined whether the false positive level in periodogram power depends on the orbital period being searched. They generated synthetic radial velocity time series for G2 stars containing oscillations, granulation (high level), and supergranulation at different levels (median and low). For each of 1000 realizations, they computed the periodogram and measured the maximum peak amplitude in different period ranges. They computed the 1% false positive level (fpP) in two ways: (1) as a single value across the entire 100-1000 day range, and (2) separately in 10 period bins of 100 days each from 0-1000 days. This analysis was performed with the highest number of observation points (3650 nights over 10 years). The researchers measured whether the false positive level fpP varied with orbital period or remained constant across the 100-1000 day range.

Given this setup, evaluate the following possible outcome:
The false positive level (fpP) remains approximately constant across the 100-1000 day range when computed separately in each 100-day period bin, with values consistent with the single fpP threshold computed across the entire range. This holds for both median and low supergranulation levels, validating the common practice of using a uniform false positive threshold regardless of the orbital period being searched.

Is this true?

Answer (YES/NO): NO